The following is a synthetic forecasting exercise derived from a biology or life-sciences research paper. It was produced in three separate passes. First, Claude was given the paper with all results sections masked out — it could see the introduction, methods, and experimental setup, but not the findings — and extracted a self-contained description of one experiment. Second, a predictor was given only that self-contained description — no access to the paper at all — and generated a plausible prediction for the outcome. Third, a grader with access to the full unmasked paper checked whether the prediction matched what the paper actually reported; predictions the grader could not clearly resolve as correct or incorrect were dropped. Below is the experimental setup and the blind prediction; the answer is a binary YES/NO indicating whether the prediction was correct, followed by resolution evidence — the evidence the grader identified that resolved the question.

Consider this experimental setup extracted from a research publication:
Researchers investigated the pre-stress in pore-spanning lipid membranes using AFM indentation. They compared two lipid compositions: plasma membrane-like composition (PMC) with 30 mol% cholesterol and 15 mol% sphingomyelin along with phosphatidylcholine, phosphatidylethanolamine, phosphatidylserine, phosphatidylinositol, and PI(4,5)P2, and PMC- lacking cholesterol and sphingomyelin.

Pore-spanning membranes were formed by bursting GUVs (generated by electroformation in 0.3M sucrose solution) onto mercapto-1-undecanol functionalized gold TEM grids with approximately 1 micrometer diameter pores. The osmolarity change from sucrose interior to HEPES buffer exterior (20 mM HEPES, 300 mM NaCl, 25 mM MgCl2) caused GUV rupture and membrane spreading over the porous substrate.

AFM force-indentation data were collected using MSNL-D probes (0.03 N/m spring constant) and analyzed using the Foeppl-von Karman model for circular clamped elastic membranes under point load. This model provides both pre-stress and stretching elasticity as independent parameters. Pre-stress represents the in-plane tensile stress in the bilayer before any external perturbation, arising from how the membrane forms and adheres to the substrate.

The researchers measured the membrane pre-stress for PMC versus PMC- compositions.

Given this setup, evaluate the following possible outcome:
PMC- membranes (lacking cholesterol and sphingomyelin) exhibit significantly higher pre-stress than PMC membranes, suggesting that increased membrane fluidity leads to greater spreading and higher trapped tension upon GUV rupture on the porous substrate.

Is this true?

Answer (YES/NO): NO